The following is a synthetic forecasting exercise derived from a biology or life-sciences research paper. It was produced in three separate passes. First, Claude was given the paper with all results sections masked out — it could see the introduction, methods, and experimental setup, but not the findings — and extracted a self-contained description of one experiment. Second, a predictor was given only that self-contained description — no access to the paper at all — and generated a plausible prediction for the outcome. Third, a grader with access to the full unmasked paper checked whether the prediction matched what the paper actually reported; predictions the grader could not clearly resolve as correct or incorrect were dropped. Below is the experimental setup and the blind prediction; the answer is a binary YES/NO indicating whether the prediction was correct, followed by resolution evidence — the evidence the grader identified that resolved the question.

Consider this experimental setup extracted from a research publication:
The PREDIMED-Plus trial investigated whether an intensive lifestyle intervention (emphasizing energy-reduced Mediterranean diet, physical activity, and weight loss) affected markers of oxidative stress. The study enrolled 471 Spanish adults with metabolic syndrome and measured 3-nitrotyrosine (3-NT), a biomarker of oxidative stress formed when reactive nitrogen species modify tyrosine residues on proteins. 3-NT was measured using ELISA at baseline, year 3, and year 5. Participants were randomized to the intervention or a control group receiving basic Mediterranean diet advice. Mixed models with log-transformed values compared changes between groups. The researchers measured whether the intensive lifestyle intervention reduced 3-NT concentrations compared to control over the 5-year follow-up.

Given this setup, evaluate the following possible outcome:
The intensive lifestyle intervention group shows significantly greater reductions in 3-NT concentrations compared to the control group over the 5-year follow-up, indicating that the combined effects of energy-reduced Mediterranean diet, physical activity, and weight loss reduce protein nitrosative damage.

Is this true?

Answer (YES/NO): NO